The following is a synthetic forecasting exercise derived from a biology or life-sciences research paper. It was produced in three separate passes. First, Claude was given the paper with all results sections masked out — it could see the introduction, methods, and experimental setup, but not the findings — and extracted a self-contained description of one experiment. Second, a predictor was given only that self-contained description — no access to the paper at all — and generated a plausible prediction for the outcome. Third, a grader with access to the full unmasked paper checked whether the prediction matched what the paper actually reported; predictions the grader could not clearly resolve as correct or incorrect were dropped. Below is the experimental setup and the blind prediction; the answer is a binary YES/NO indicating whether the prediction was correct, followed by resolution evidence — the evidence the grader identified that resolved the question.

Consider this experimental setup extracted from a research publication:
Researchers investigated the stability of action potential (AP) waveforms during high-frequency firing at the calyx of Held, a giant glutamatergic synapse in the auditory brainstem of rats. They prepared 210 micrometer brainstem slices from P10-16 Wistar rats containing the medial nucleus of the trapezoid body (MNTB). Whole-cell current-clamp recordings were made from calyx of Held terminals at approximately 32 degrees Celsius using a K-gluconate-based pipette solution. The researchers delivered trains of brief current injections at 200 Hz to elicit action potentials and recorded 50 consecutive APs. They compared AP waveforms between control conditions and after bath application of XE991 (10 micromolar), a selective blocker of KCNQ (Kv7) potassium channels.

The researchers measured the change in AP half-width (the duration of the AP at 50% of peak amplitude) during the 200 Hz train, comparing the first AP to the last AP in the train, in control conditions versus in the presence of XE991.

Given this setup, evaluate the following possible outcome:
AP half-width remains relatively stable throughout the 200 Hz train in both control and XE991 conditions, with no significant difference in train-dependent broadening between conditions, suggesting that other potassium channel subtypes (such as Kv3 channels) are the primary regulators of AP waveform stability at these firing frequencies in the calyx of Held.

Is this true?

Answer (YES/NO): NO